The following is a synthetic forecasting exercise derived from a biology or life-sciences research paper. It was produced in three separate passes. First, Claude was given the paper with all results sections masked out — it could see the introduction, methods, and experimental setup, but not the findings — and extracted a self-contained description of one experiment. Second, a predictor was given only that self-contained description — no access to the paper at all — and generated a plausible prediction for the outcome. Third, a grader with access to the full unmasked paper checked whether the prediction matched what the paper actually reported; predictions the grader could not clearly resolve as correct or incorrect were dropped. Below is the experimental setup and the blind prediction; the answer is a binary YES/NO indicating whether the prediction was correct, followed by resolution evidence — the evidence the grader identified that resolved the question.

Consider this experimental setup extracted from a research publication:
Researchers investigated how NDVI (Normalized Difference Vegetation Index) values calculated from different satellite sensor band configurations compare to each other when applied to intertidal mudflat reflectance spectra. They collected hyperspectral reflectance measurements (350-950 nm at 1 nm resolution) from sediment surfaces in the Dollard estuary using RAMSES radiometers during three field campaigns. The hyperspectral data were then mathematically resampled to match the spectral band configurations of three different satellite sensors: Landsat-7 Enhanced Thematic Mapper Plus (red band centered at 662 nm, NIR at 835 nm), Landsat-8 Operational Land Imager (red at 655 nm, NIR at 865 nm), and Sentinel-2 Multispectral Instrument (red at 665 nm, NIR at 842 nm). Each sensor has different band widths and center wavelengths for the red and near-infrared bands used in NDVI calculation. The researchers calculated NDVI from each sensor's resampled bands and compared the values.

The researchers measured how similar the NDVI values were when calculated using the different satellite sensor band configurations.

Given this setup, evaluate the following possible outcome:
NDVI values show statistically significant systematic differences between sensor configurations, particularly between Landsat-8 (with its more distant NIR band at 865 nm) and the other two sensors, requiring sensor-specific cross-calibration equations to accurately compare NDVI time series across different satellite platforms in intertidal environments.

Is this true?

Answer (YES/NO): NO